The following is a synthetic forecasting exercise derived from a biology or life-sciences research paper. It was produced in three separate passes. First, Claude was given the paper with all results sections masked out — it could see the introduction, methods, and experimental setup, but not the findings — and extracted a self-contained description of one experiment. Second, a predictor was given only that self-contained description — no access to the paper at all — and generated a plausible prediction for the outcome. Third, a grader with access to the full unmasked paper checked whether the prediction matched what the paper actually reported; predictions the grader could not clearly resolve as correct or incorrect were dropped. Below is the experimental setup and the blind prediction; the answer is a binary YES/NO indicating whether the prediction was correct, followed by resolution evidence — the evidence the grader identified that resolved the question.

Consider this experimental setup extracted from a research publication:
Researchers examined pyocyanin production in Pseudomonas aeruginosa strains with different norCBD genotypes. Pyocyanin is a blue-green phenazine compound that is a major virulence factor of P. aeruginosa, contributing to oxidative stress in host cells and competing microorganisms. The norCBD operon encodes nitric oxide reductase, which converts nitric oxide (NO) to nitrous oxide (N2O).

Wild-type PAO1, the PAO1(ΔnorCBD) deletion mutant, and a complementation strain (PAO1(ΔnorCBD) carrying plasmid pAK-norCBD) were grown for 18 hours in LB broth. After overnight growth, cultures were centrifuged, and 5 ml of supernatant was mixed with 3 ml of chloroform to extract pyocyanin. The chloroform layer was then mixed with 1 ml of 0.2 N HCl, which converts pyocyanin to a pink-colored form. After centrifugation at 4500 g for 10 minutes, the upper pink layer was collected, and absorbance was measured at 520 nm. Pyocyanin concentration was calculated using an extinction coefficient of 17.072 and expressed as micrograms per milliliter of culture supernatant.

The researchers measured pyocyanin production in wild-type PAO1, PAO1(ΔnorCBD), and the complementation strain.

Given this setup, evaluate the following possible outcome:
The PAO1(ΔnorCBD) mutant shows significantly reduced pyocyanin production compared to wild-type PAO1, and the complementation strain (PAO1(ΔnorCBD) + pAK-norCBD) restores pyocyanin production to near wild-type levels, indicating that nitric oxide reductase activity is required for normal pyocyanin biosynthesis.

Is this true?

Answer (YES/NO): YES